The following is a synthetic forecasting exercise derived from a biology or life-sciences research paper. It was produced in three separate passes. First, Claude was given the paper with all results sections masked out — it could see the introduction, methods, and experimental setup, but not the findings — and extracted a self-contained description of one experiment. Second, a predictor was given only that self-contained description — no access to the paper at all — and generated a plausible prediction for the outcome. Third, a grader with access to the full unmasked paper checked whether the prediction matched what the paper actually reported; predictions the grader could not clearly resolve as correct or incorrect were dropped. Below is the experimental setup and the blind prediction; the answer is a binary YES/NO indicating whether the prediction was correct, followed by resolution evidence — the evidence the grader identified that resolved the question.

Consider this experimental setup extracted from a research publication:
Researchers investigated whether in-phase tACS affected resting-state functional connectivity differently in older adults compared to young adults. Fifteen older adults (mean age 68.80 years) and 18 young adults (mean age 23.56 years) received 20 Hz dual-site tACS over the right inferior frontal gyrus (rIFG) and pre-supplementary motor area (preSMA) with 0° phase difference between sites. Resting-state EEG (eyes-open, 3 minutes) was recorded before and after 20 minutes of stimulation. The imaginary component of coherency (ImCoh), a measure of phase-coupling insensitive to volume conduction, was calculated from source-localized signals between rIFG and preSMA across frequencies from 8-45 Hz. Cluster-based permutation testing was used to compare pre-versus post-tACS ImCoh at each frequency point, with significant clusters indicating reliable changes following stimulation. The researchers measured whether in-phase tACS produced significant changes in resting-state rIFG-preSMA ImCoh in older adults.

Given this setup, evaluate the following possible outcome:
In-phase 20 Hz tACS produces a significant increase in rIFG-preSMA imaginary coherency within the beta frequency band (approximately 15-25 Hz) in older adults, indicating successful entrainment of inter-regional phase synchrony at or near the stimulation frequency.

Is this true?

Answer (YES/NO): NO